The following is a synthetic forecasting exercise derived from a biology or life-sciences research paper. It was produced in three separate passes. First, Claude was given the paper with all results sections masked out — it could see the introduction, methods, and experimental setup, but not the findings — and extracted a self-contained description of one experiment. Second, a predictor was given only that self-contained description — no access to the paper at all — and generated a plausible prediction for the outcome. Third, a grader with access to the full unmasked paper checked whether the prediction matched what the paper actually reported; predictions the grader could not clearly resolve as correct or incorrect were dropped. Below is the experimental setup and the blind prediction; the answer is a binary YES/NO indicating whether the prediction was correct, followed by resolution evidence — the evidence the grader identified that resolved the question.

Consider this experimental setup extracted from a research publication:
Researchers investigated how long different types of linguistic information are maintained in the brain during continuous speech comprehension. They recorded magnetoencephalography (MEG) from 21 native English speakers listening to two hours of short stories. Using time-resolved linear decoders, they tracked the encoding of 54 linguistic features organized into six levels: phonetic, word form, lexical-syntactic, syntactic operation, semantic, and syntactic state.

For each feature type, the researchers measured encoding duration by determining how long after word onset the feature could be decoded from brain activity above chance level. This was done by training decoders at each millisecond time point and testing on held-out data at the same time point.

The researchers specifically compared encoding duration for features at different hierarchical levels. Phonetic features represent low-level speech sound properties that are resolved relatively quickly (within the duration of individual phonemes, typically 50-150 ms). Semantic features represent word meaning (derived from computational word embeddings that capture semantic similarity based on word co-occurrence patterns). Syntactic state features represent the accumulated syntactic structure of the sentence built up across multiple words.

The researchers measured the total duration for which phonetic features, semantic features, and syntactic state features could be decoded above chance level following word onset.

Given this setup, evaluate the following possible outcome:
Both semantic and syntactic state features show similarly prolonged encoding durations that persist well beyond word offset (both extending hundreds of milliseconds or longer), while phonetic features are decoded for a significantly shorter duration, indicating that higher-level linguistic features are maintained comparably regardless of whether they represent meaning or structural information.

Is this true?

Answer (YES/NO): YES